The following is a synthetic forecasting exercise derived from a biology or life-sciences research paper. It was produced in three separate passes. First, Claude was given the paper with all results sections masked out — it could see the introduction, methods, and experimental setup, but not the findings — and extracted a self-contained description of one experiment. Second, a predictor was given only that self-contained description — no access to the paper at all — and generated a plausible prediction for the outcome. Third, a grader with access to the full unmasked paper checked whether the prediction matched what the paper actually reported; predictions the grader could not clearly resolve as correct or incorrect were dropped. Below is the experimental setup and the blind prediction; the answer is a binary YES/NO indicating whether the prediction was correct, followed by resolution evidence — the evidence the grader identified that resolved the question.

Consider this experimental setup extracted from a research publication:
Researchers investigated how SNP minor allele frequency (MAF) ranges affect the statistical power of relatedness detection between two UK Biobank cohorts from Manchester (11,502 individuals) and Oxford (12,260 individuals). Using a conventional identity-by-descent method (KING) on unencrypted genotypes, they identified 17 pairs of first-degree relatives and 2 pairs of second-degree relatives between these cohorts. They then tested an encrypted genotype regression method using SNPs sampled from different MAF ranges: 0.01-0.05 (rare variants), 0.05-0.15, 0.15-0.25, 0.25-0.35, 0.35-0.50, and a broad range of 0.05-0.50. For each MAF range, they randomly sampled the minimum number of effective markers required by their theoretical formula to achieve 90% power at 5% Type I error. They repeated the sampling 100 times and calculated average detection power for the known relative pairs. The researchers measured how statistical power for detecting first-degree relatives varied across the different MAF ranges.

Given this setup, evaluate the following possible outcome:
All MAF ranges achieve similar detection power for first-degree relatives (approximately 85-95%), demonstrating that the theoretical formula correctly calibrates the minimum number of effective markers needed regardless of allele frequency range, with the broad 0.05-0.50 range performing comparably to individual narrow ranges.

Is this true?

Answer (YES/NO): NO